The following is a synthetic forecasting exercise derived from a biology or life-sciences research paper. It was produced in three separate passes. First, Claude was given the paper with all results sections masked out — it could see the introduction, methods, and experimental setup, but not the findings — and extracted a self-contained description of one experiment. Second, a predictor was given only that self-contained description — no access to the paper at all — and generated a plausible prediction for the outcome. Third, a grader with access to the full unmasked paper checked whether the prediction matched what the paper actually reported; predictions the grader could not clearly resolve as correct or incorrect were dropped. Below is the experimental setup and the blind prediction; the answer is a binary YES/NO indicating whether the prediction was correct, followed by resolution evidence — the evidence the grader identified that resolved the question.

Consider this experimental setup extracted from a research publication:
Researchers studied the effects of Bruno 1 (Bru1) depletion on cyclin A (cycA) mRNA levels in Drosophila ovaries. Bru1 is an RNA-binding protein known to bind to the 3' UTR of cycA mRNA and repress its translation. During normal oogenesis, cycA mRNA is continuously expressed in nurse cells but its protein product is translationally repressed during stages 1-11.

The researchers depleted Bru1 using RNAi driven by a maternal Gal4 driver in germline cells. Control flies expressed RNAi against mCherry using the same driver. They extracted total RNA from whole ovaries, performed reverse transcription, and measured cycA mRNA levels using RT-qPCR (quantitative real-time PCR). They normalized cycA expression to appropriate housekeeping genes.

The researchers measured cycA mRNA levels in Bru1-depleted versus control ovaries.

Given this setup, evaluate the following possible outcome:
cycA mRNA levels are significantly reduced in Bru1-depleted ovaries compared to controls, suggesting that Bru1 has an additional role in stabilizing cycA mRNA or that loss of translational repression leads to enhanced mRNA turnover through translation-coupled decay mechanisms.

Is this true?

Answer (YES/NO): YES